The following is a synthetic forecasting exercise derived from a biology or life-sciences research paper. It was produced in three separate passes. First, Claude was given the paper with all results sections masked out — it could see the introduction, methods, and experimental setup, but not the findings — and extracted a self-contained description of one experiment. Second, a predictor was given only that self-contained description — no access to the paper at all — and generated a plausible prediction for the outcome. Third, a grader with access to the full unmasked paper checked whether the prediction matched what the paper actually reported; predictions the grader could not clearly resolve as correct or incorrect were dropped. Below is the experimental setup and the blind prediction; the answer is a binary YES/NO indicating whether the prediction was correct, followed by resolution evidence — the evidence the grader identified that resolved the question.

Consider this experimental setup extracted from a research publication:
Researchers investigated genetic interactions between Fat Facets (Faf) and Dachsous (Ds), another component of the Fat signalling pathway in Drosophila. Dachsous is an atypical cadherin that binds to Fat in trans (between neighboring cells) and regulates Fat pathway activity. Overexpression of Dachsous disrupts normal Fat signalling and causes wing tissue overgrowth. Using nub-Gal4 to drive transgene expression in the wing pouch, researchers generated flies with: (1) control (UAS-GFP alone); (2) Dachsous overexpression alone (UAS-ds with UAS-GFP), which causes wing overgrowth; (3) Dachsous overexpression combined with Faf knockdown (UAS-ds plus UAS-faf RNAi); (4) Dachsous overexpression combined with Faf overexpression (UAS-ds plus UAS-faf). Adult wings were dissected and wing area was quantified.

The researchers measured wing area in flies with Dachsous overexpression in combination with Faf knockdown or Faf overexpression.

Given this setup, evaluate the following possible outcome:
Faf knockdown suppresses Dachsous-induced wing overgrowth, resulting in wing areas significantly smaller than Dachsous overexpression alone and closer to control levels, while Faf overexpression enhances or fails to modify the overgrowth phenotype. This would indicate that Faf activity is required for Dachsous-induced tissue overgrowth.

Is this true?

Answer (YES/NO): NO